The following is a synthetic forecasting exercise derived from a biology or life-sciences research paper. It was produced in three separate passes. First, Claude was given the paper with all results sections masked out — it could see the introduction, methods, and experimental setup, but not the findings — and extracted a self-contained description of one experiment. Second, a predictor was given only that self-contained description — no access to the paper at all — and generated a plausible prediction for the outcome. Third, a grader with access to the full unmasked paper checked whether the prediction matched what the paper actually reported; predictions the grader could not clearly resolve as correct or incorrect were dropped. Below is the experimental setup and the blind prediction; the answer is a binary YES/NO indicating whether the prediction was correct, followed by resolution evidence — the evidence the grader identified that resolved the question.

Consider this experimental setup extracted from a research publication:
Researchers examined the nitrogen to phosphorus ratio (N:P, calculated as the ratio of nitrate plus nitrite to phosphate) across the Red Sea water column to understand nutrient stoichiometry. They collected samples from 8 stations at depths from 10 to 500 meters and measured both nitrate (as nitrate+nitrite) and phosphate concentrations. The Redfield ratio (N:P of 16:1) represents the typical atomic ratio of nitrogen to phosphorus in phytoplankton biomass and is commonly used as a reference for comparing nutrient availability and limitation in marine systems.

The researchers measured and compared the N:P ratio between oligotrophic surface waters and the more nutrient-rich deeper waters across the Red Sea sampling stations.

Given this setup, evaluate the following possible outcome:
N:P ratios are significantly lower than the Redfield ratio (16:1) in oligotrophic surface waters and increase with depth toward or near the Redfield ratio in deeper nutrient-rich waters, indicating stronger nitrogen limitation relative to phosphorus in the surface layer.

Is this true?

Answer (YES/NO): YES